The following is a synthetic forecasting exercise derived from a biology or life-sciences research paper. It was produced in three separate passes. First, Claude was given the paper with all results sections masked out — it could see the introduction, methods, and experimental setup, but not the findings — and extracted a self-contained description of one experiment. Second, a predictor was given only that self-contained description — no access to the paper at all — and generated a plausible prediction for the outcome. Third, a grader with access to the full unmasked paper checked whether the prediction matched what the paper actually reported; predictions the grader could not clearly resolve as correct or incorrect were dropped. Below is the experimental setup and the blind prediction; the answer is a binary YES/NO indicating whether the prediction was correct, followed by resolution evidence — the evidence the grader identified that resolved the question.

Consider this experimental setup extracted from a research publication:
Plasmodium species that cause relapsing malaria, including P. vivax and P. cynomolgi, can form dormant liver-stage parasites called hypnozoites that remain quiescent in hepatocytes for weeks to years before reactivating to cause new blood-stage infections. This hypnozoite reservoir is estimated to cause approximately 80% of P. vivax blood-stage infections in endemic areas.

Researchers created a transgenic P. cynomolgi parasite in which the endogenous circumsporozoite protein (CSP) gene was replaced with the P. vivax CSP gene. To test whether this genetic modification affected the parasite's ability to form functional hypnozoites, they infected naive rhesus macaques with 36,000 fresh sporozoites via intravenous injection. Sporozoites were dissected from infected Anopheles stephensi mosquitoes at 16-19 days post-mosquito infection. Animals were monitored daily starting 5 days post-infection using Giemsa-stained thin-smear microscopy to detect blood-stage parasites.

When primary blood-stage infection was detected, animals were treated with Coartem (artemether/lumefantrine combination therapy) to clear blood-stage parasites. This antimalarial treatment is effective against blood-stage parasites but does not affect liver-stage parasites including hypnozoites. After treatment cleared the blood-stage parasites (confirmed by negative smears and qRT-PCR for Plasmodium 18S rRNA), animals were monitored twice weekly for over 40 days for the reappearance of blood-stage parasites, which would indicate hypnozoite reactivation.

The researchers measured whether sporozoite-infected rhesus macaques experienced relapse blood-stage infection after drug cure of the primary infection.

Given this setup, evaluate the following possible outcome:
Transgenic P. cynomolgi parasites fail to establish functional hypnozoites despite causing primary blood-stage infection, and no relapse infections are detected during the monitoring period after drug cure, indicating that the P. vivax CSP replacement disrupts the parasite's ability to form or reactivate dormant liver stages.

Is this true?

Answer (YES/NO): NO